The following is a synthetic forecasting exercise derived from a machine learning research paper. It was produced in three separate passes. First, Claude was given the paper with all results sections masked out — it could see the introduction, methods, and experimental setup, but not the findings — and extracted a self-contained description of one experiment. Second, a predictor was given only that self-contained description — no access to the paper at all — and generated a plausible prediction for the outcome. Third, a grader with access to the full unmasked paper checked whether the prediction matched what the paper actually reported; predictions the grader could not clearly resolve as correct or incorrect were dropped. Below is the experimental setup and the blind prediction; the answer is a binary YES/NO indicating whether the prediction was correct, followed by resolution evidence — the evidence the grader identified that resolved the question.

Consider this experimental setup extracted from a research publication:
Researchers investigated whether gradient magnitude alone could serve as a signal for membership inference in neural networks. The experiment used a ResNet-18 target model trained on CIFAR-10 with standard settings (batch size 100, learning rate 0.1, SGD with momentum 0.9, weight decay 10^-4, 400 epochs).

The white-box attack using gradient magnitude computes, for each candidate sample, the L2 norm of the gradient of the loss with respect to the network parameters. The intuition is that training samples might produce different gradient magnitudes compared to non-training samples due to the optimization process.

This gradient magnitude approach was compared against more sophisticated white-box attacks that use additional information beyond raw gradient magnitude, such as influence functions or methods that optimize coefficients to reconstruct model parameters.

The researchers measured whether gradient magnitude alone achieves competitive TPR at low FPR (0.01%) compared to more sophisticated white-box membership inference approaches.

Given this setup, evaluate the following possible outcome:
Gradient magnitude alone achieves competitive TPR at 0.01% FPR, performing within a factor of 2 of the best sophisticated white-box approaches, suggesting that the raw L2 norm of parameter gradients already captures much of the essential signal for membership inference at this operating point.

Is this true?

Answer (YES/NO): NO